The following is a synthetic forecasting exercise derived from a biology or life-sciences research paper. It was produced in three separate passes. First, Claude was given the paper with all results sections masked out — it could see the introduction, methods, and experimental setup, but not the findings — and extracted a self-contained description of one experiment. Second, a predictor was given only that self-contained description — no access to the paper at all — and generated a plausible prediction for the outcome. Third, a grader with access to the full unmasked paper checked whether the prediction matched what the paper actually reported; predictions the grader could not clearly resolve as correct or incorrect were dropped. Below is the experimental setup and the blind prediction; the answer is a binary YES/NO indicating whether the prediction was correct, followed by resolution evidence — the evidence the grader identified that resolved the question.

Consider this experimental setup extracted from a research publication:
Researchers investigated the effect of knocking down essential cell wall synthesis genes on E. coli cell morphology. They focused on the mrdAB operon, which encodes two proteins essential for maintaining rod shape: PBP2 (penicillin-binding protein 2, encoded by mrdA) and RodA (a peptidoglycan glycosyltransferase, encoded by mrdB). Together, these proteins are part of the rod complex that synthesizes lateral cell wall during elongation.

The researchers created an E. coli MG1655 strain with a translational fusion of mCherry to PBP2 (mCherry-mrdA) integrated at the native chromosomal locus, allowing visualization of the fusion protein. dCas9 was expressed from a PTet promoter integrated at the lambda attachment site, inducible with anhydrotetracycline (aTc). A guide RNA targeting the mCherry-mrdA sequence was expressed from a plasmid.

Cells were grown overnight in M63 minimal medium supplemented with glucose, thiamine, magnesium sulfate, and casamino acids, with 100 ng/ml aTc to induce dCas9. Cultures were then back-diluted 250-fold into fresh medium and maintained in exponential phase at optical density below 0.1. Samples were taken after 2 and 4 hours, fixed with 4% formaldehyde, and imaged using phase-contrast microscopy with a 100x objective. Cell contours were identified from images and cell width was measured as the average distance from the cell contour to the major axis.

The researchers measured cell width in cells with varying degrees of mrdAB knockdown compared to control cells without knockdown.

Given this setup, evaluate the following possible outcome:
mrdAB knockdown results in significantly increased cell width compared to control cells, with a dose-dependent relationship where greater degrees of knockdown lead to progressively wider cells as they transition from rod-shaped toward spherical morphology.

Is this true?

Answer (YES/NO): YES